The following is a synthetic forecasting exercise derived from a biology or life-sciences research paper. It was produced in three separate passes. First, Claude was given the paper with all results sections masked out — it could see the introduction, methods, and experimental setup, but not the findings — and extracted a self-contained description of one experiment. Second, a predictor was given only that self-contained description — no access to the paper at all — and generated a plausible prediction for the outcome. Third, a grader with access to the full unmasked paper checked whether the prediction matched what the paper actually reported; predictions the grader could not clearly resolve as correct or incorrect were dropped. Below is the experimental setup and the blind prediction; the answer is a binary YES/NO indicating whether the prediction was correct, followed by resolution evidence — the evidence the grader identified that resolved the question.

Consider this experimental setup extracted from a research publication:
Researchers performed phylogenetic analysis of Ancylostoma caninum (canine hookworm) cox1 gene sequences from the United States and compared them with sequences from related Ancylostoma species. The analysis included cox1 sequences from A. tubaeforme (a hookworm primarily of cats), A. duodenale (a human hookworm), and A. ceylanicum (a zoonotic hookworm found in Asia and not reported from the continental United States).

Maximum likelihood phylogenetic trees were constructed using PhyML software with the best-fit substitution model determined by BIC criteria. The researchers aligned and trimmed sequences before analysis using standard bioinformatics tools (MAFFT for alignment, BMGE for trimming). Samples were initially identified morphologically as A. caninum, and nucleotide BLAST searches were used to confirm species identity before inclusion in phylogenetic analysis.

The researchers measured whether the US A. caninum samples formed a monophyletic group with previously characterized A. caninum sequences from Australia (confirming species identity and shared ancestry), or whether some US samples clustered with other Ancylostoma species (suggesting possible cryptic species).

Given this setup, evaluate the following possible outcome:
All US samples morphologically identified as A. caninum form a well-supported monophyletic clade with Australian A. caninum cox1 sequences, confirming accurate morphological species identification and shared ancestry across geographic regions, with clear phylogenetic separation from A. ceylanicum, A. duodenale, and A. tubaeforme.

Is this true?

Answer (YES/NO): YES